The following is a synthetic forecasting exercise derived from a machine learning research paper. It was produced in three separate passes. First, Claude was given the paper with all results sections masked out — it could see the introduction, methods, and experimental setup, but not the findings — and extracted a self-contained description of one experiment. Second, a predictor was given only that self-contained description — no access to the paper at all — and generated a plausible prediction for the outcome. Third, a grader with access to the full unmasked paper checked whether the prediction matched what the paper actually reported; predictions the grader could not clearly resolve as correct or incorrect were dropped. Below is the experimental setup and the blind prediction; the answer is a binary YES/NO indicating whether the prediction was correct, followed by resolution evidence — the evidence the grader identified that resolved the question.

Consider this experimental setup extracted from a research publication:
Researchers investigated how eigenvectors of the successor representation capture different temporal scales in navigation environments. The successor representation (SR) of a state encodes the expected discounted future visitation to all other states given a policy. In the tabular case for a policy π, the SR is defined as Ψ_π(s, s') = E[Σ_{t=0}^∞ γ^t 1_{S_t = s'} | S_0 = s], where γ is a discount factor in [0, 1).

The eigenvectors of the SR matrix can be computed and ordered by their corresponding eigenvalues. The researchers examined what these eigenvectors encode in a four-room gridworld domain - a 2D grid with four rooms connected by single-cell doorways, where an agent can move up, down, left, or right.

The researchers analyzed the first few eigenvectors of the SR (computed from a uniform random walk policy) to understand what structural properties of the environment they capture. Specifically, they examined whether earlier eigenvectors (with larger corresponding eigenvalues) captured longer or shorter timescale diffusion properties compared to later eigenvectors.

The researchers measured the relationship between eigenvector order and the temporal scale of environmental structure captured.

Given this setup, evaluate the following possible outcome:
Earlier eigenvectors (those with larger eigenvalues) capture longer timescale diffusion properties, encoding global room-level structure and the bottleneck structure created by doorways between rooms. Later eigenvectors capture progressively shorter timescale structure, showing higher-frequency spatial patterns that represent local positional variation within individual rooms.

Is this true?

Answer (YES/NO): NO